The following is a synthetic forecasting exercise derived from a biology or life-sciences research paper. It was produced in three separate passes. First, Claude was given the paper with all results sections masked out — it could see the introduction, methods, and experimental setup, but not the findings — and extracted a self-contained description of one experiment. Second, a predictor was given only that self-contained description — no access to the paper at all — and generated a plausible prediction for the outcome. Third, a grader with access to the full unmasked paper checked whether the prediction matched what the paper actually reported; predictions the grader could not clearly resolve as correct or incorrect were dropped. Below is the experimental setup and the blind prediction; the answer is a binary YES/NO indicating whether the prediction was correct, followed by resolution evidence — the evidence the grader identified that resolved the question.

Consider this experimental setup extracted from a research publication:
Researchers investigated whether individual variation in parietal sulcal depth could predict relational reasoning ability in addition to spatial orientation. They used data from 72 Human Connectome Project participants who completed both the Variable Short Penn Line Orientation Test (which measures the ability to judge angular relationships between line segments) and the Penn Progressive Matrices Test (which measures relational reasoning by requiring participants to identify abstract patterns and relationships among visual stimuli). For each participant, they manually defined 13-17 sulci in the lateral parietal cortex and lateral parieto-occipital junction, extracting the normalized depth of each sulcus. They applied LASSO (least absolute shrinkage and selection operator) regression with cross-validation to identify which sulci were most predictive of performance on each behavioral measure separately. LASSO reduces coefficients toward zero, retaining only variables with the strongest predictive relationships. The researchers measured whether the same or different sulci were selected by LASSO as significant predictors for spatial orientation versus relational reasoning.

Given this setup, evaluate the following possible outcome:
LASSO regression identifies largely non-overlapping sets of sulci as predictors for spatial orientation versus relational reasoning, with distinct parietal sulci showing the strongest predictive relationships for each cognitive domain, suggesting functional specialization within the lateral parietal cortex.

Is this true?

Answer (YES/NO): NO